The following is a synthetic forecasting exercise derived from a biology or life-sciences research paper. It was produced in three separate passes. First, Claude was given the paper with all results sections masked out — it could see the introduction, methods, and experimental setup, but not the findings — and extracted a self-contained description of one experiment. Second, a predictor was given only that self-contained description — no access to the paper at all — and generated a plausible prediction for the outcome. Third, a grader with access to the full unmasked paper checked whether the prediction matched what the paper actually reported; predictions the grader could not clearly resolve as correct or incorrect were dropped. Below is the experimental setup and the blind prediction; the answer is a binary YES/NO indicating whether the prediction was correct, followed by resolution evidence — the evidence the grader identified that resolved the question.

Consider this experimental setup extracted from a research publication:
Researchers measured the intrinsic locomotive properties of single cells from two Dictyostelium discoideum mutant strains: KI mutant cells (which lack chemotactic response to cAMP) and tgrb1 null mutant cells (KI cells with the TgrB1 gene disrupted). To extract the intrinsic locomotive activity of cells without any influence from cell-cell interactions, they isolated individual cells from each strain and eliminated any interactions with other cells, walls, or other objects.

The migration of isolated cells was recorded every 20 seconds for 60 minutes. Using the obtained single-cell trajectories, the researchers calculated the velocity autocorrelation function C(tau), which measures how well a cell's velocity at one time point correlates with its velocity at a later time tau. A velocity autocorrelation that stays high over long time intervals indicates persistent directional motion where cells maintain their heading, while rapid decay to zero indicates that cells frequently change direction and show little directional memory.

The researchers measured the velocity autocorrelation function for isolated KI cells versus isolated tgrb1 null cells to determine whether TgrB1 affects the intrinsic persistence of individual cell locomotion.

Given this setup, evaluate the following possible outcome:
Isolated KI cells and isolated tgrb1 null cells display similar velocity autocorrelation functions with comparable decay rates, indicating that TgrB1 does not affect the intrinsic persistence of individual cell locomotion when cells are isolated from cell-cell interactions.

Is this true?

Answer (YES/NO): YES